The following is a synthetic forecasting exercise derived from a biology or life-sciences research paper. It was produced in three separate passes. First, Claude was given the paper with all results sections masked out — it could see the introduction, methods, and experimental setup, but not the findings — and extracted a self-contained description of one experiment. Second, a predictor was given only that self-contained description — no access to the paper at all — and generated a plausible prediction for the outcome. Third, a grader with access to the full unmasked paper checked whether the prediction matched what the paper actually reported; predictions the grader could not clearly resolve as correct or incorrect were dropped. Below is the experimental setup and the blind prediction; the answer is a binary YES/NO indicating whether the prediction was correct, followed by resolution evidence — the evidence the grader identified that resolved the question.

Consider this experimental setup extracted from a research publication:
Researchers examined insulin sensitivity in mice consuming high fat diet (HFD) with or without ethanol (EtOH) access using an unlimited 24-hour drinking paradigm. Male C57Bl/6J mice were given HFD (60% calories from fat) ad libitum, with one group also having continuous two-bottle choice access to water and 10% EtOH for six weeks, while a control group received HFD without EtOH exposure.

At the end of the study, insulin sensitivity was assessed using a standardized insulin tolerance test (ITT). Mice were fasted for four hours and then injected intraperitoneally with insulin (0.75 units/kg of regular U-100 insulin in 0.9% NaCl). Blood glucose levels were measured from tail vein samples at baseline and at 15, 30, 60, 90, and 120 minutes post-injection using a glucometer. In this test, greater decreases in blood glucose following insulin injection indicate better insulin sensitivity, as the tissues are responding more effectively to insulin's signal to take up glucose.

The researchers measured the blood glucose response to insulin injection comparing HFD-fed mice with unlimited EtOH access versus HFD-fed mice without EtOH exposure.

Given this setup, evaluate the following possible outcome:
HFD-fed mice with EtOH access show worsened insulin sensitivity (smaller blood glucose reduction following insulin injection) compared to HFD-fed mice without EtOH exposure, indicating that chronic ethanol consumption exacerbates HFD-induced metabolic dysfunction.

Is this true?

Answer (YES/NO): NO